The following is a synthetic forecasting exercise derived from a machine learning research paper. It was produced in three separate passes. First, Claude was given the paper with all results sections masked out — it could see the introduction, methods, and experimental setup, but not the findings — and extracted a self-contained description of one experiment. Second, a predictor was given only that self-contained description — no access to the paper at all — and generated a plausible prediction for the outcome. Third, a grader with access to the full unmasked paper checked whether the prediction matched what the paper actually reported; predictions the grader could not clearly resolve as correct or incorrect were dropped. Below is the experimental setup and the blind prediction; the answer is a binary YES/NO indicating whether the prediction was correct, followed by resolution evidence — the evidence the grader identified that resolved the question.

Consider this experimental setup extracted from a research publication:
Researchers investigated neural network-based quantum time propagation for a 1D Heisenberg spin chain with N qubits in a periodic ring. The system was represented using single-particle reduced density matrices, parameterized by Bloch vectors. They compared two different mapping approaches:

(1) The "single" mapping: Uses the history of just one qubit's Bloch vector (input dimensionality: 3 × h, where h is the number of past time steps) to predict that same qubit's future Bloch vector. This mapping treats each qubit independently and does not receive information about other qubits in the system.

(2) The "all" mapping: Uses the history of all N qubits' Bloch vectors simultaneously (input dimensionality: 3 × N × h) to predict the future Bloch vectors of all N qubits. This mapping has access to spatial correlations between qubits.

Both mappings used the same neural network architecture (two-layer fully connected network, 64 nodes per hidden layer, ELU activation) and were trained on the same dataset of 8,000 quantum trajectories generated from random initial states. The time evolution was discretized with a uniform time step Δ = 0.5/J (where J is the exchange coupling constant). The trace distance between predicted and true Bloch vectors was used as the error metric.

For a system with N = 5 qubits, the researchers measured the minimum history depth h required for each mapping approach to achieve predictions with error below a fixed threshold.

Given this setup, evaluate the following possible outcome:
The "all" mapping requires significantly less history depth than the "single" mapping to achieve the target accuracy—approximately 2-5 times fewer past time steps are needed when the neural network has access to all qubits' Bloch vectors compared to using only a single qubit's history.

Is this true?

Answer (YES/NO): NO